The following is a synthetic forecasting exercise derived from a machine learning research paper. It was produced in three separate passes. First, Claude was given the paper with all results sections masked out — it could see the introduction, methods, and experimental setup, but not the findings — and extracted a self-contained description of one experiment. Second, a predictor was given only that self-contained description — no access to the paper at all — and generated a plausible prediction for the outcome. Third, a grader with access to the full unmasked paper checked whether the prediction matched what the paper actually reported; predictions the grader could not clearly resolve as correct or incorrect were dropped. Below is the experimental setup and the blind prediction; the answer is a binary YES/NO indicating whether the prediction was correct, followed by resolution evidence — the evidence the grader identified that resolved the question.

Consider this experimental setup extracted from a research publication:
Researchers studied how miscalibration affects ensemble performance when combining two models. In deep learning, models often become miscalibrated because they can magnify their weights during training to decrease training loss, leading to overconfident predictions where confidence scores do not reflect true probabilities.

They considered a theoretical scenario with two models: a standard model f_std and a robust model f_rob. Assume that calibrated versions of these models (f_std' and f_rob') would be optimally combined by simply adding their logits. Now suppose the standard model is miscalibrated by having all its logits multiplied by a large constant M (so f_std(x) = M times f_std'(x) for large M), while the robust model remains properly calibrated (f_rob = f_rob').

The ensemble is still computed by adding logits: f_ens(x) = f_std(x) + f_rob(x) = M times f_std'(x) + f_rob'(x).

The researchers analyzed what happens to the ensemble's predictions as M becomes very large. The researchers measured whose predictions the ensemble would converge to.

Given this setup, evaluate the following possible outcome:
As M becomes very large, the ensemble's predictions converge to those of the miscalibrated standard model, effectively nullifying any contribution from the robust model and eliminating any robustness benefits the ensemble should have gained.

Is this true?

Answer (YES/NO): YES